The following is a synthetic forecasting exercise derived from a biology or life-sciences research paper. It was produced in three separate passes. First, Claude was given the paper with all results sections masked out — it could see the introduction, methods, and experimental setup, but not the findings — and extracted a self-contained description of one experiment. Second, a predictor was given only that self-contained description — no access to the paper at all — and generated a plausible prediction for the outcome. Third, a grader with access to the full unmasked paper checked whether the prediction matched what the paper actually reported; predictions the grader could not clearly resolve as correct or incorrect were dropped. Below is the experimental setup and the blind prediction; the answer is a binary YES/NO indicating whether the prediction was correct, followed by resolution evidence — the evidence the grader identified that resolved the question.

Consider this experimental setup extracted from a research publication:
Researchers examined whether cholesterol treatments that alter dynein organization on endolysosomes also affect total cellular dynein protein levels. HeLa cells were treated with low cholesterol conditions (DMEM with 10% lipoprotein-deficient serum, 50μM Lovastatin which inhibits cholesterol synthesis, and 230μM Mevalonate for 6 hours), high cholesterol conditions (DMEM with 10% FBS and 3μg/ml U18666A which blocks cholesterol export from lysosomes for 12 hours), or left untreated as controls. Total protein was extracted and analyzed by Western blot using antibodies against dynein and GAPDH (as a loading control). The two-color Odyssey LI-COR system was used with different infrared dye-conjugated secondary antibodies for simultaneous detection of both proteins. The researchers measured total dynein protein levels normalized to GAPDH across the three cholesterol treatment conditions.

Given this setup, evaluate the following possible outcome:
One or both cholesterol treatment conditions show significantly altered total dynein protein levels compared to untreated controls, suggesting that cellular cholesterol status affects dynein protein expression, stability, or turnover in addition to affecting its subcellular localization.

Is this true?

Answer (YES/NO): NO